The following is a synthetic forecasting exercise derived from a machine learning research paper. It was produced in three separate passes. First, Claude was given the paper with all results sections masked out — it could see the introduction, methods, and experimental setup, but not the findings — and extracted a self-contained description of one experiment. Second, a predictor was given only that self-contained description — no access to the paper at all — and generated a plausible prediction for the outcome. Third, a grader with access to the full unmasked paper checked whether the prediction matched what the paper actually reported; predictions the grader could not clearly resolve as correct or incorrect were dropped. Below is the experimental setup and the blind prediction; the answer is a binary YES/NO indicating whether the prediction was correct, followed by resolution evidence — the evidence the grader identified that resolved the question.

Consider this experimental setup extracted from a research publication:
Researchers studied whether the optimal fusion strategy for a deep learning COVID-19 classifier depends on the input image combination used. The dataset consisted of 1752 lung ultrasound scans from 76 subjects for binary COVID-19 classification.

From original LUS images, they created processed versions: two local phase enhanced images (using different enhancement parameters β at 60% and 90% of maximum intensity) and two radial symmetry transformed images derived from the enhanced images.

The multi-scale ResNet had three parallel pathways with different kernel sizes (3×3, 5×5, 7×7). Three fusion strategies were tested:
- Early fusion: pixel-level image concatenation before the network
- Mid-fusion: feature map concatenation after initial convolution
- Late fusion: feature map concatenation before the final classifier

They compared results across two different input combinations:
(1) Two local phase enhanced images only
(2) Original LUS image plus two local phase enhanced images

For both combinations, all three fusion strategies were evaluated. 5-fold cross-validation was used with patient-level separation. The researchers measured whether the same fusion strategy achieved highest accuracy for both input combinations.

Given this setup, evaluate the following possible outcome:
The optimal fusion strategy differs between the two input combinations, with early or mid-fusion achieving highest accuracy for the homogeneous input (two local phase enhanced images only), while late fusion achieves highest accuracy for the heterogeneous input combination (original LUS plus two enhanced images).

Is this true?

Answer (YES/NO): YES